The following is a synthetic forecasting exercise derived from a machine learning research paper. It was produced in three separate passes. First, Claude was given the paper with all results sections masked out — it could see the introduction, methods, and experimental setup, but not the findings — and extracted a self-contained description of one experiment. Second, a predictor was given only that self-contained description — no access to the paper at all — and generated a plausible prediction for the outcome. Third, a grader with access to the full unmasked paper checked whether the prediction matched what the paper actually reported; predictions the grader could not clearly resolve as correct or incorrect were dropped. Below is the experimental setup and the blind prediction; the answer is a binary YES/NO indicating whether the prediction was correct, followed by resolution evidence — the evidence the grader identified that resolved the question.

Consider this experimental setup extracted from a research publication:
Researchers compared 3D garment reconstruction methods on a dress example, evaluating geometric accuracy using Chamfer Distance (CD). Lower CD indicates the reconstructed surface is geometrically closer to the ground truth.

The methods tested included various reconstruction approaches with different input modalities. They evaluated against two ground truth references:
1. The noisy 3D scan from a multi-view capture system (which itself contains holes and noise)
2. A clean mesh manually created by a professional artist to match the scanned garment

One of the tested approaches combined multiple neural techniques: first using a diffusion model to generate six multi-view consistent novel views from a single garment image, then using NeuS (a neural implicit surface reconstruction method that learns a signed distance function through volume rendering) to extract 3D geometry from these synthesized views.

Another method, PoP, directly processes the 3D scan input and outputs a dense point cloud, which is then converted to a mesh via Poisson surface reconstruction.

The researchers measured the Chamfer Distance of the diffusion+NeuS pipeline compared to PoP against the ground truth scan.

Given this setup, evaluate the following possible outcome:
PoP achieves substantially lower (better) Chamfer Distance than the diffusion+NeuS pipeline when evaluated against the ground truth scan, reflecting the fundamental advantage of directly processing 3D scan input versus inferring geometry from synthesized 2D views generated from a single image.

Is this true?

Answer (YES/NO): YES